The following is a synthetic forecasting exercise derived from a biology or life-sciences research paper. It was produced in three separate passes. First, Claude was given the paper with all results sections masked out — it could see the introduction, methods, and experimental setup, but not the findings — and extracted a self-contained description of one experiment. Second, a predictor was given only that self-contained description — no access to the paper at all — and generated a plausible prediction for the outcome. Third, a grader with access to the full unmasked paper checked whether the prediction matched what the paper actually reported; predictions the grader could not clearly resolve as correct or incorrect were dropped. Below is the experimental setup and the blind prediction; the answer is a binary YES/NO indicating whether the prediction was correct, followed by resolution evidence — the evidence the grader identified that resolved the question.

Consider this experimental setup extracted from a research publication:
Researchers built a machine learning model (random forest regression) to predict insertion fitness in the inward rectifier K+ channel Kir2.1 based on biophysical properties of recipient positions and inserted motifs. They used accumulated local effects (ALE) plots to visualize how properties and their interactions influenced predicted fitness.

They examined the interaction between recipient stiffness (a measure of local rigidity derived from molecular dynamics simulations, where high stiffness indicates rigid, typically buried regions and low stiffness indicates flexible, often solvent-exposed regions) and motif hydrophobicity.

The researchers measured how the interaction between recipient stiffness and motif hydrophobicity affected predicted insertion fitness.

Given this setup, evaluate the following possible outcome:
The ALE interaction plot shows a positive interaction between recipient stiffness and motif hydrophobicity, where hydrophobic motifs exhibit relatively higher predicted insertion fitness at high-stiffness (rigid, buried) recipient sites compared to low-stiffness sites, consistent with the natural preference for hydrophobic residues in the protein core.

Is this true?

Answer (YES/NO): YES